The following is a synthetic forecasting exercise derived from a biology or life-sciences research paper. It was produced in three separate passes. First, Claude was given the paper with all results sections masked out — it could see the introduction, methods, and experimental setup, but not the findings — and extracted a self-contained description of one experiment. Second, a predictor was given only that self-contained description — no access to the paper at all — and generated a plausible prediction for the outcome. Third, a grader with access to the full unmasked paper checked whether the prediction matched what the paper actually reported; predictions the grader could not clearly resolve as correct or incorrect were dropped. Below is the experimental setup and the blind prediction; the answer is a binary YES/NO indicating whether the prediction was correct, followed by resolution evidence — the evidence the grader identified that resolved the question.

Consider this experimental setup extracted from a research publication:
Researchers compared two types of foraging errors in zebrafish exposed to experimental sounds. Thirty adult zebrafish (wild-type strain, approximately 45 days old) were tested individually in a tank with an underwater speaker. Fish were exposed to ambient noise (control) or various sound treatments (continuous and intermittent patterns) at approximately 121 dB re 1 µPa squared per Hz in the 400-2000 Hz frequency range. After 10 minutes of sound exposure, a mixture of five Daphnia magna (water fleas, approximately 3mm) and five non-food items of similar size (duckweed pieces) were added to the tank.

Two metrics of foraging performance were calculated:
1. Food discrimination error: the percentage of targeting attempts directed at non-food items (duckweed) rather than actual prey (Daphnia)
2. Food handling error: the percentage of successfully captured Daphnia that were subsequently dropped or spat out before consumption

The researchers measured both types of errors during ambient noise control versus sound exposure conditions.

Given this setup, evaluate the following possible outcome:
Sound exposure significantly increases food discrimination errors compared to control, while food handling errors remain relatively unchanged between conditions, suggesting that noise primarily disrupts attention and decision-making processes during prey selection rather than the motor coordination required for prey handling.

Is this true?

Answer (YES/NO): NO